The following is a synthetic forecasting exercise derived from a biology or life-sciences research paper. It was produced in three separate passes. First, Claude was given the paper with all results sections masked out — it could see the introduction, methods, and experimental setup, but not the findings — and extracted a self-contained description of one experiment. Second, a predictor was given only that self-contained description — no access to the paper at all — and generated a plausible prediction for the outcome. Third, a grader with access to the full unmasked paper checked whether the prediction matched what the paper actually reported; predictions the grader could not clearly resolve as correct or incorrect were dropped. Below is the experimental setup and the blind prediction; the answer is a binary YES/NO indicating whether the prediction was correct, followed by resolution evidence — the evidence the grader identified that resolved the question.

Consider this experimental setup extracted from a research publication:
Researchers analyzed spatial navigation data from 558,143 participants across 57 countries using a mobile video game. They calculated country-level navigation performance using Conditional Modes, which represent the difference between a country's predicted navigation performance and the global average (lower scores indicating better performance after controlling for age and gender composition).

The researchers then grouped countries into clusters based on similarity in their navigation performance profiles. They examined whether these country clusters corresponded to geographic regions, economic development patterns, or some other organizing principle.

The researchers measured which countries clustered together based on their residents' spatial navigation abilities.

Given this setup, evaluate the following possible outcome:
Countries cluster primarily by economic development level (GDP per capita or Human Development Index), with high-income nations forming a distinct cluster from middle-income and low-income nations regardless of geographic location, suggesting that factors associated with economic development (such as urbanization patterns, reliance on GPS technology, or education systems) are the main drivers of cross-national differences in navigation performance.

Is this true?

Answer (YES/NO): NO